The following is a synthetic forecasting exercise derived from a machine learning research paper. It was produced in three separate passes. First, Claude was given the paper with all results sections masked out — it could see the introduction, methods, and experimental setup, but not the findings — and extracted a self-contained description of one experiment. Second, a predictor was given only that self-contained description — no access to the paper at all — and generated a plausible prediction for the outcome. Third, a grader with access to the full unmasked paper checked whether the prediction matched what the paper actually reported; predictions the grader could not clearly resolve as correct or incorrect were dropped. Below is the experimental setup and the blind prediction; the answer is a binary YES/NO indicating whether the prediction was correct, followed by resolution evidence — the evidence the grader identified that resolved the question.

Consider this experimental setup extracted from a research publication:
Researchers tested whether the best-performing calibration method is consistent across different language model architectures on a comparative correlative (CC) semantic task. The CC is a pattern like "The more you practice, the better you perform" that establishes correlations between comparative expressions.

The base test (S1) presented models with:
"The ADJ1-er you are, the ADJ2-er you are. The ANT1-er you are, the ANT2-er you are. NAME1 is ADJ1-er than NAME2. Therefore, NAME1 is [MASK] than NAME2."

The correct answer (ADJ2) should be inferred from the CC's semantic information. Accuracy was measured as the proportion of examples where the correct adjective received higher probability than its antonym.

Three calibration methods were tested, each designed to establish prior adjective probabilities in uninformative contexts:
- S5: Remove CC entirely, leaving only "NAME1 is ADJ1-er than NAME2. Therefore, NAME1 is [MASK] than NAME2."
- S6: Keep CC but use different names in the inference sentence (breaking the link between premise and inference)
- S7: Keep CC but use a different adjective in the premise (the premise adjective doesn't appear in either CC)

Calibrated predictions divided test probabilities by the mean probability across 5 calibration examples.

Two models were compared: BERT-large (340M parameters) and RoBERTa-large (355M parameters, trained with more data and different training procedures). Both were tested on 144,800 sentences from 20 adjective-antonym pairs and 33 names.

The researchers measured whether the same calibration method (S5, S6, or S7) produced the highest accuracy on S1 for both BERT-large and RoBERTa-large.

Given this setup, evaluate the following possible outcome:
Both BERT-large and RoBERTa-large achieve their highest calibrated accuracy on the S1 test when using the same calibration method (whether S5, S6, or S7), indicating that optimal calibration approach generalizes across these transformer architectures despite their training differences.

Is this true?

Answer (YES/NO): NO